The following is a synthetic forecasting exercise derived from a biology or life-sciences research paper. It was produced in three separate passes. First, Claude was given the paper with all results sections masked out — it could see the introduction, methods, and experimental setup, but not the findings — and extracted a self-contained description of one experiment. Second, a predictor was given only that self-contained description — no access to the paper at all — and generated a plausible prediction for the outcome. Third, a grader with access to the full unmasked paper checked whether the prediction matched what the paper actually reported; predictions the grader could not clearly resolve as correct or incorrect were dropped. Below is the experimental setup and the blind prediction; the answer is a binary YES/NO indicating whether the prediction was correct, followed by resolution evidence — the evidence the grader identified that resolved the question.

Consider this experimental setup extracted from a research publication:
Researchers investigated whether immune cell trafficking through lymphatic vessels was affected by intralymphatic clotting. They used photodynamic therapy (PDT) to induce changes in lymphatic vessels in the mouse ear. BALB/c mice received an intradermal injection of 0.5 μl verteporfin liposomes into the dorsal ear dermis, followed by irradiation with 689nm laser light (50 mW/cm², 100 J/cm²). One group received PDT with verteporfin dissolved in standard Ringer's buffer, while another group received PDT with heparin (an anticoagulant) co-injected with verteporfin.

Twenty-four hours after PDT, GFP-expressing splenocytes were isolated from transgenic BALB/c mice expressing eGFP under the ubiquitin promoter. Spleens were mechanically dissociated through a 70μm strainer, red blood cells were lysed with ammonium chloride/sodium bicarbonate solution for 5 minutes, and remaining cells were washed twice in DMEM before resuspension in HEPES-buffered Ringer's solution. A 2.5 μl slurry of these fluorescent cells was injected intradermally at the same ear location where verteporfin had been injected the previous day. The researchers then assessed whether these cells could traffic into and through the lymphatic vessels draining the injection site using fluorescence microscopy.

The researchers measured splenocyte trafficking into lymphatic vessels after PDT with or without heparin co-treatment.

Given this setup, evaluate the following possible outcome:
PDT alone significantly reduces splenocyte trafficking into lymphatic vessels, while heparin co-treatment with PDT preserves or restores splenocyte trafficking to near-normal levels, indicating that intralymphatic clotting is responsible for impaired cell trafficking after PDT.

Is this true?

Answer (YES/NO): YES